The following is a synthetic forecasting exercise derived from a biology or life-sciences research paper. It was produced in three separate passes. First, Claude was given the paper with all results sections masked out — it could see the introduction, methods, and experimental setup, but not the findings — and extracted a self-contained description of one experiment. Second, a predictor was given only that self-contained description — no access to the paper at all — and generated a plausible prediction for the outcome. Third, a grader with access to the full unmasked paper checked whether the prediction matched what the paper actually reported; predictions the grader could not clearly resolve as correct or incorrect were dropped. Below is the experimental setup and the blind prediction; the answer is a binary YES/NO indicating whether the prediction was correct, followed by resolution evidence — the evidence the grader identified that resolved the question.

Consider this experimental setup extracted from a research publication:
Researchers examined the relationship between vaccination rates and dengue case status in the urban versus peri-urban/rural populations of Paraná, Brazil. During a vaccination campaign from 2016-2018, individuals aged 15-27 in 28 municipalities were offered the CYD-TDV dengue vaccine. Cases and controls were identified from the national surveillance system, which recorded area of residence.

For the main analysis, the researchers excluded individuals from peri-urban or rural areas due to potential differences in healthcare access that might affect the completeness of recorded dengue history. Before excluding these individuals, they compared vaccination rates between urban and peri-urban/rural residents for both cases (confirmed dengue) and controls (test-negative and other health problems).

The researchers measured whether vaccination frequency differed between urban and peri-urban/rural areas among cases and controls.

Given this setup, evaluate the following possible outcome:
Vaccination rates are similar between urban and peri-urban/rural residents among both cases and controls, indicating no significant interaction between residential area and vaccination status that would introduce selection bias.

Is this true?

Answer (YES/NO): YES